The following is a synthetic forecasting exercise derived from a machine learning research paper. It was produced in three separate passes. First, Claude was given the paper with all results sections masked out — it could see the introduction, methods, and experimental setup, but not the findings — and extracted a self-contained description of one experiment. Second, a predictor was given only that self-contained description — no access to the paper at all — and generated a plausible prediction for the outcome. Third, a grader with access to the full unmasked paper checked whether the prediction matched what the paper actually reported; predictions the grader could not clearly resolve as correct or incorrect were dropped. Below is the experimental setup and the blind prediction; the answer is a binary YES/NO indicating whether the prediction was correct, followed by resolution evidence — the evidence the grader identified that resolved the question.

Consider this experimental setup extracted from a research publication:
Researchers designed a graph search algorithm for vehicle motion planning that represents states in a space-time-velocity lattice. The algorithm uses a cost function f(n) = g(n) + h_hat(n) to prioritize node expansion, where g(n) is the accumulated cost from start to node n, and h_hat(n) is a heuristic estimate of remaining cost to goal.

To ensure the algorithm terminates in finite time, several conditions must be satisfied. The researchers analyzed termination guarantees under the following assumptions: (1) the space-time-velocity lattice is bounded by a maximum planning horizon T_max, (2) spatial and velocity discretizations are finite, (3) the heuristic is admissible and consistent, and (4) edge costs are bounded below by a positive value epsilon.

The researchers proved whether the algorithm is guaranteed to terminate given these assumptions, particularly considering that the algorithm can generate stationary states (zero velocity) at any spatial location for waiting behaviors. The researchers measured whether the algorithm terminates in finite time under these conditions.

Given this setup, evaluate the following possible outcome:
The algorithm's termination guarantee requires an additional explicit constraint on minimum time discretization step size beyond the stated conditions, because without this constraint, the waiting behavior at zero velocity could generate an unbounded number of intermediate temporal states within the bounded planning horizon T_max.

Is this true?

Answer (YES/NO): NO